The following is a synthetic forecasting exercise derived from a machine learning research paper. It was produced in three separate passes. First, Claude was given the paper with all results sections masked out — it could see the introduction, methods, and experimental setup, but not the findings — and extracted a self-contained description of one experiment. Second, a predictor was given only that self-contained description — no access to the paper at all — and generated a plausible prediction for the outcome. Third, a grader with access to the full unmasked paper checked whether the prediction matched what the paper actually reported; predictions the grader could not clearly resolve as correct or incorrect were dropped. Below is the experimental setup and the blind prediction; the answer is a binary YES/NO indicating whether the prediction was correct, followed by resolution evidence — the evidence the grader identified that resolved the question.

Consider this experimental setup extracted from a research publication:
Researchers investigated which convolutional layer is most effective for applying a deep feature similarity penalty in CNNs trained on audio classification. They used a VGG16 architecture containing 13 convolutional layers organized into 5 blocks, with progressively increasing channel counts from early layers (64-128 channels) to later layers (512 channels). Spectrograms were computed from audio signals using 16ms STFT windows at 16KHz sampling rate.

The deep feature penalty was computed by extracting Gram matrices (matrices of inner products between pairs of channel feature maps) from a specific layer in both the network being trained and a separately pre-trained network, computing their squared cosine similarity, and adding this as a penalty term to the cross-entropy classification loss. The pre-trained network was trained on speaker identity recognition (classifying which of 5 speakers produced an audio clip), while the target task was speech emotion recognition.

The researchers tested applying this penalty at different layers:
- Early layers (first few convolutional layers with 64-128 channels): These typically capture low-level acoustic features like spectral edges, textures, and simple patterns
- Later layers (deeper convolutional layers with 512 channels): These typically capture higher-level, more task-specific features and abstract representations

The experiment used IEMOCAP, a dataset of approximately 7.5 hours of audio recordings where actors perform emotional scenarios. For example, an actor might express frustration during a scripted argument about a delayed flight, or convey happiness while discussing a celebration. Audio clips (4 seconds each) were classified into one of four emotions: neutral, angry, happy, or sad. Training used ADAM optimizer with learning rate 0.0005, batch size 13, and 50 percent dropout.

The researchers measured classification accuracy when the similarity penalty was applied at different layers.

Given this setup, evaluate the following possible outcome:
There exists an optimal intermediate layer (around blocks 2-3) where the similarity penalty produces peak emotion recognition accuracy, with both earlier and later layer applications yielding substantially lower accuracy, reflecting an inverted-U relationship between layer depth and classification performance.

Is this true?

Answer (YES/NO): NO